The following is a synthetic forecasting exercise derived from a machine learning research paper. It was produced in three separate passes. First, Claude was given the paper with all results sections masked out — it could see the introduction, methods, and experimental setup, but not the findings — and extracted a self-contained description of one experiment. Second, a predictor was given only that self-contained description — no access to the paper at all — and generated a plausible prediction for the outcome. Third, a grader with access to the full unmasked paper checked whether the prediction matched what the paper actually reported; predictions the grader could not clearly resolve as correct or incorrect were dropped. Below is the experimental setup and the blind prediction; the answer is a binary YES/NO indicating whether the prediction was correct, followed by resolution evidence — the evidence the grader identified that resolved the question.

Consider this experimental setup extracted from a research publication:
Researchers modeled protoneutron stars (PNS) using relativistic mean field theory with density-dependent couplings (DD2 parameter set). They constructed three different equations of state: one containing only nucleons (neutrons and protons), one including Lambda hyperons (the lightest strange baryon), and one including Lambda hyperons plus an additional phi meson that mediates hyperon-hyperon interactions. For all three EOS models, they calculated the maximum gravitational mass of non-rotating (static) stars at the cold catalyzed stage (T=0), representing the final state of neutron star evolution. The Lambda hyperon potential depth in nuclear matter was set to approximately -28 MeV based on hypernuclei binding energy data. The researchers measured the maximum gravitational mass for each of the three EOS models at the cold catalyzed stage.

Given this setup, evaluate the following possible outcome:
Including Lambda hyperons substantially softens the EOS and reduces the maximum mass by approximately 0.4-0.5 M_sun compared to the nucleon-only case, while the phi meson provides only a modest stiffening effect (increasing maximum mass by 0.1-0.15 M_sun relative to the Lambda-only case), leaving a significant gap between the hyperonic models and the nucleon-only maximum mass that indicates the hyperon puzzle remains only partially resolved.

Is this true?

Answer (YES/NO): YES